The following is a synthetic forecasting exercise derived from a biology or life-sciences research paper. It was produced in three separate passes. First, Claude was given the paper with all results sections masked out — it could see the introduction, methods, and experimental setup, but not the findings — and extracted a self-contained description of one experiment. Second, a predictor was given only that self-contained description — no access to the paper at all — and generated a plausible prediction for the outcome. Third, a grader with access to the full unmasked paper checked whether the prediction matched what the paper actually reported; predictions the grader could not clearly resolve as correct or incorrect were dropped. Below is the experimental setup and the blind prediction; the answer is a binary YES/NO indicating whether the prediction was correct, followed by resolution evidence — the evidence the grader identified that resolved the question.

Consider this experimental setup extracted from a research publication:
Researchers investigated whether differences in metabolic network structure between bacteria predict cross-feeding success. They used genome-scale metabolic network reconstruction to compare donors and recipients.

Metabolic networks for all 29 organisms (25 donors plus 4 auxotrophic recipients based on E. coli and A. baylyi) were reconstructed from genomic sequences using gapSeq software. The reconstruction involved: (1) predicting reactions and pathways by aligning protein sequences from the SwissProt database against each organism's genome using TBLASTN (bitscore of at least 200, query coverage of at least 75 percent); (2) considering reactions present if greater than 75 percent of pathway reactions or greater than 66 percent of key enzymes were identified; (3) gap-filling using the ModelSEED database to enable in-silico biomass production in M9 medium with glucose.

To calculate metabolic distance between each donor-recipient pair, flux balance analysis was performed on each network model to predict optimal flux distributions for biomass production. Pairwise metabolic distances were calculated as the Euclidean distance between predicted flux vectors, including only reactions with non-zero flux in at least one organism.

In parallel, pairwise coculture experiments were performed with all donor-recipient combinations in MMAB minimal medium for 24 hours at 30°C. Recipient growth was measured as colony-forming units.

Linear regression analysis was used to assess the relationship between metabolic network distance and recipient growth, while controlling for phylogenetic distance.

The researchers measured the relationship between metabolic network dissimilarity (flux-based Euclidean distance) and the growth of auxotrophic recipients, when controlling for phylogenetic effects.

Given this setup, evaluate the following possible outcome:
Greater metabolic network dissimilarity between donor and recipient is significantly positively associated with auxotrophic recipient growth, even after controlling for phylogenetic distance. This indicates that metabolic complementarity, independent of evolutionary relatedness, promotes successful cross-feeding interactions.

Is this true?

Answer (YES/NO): NO